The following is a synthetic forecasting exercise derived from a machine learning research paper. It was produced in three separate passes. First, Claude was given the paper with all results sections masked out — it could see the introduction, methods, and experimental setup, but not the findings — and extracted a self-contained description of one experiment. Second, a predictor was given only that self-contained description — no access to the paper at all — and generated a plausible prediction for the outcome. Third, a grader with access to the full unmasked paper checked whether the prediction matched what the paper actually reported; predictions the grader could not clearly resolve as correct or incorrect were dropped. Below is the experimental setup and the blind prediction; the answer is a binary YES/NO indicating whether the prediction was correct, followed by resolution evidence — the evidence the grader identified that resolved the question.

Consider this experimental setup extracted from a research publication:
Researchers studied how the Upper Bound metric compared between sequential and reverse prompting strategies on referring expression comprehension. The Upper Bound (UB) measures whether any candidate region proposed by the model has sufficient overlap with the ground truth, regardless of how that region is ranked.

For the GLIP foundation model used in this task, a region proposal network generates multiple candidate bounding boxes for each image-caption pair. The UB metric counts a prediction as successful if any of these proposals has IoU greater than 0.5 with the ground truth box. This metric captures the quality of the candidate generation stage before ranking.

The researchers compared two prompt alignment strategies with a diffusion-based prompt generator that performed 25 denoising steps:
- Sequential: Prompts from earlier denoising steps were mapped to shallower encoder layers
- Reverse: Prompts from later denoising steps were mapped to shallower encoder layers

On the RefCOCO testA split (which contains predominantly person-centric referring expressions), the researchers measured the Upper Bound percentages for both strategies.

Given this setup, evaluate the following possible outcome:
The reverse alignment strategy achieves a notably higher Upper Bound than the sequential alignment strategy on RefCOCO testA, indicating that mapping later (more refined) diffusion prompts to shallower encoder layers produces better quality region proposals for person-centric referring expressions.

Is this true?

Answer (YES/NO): YES